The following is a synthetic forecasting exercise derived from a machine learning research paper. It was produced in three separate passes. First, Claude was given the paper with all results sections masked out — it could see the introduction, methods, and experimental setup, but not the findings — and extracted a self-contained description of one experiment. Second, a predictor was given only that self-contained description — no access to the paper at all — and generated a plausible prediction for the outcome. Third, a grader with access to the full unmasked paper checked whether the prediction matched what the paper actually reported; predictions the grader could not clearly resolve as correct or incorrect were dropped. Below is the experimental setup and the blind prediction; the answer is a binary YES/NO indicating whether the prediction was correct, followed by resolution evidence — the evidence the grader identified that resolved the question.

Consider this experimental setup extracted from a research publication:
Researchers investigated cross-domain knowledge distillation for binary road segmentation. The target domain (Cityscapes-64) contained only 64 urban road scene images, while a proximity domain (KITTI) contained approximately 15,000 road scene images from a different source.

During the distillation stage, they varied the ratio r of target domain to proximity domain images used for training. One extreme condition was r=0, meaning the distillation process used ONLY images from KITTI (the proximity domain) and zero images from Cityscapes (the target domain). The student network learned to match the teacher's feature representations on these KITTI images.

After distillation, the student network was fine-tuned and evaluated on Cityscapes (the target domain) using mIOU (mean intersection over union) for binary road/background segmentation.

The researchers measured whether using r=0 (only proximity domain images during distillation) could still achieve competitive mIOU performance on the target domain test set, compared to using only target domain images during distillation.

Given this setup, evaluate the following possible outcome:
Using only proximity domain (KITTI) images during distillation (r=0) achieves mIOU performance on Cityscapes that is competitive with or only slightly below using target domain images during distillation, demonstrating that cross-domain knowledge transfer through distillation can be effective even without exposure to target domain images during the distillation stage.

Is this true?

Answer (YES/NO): YES